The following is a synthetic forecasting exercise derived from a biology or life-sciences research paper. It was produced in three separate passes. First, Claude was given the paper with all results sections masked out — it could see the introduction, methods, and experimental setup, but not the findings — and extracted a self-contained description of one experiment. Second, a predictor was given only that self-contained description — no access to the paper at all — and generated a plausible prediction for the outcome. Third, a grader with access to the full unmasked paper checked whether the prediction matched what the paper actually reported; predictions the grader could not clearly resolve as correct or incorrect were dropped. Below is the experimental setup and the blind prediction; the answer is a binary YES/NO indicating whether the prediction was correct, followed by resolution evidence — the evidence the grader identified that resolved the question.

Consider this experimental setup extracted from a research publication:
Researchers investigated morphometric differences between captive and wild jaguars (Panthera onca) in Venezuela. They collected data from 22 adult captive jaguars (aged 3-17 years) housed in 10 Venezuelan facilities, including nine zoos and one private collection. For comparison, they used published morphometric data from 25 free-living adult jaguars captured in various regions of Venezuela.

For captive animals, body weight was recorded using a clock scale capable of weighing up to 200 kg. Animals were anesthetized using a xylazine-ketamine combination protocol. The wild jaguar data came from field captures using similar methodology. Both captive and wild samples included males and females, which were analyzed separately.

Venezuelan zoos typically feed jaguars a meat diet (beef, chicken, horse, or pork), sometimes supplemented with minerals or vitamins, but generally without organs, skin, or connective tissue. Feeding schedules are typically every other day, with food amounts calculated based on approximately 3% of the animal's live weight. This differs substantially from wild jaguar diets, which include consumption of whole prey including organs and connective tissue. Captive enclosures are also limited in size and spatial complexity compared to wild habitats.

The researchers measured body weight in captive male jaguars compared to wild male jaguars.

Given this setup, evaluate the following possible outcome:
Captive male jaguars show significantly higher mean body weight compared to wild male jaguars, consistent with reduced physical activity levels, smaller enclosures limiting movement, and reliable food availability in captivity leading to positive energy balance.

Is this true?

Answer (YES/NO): NO